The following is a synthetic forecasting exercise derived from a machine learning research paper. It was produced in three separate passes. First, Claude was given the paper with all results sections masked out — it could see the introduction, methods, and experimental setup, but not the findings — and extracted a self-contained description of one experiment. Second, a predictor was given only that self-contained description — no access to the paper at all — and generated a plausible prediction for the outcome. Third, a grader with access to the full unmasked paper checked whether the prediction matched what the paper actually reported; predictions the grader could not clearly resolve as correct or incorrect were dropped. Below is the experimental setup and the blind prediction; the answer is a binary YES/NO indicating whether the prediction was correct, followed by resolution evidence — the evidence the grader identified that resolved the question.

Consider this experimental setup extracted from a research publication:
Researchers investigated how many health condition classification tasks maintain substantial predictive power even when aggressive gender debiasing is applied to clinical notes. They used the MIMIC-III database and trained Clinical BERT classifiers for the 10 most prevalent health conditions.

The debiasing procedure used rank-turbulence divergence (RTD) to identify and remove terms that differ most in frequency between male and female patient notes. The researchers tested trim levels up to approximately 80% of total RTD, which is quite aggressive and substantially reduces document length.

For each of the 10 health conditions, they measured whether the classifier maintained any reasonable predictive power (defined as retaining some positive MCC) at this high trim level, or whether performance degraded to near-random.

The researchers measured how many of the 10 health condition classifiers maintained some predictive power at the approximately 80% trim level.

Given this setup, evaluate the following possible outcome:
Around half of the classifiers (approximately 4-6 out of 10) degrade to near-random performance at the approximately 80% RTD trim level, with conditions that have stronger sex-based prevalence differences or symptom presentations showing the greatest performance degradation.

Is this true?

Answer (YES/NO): NO